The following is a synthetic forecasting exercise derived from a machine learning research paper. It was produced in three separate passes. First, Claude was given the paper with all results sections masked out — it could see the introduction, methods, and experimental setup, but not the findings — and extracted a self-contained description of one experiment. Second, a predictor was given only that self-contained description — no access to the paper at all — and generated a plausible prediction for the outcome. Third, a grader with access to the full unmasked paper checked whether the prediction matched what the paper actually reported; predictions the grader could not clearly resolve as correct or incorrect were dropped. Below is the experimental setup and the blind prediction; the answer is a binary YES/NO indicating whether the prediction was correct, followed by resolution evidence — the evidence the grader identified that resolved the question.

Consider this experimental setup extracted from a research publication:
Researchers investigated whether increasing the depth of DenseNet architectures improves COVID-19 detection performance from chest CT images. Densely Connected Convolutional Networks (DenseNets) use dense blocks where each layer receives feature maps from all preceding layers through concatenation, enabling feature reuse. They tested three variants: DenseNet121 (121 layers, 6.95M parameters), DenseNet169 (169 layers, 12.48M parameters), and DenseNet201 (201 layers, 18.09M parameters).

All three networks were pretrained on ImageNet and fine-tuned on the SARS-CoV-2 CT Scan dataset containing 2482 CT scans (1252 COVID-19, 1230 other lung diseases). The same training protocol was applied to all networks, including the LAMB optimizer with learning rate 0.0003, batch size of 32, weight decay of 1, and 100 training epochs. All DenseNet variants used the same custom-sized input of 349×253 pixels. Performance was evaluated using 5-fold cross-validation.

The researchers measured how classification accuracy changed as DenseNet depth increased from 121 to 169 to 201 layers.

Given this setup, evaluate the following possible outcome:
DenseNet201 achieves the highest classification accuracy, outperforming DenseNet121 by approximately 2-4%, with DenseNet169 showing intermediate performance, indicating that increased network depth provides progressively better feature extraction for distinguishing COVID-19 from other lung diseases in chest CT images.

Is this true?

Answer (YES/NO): NO